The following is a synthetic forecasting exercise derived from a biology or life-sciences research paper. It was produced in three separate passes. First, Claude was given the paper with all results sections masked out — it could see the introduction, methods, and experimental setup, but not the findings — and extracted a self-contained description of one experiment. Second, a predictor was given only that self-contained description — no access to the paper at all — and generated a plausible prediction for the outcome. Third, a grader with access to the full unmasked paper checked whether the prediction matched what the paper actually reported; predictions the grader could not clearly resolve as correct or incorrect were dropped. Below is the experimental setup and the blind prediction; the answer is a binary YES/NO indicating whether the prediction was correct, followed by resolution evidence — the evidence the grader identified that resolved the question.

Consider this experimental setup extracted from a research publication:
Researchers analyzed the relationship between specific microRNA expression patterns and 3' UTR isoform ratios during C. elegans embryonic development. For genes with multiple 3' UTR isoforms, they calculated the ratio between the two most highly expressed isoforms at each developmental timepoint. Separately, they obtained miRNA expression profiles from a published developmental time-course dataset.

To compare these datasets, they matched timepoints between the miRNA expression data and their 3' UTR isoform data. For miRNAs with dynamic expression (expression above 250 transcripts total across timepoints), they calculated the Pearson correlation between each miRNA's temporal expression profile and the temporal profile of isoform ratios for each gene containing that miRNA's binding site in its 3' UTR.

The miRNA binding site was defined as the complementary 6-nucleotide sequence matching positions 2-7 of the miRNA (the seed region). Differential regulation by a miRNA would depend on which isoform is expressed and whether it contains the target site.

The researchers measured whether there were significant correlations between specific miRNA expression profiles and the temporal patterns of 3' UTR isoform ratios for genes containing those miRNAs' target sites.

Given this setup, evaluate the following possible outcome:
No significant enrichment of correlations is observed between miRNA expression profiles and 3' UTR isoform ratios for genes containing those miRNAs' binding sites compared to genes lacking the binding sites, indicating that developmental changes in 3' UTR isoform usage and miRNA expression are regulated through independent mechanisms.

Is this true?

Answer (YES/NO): NO